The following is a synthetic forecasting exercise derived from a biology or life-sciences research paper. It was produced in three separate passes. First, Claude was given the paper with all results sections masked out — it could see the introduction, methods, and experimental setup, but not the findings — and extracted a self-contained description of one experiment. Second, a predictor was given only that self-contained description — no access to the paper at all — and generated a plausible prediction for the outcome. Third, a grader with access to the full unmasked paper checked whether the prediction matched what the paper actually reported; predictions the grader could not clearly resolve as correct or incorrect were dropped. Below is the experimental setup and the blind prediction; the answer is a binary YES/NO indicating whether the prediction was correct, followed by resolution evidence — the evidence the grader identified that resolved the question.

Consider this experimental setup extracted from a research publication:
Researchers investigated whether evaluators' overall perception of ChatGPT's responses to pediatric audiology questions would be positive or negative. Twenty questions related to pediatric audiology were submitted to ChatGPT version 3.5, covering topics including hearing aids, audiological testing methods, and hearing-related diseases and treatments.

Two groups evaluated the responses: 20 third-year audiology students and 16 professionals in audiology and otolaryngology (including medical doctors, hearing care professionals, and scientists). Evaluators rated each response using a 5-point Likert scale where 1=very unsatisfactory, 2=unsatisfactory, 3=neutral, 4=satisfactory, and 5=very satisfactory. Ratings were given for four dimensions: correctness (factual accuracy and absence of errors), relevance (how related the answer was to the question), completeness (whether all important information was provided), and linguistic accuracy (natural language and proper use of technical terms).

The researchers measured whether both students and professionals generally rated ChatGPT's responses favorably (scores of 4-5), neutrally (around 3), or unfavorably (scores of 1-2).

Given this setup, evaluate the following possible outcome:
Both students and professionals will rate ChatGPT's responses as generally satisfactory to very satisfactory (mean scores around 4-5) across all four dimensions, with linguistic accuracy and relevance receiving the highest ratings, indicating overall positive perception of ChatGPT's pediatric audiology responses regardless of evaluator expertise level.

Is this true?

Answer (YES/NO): NO